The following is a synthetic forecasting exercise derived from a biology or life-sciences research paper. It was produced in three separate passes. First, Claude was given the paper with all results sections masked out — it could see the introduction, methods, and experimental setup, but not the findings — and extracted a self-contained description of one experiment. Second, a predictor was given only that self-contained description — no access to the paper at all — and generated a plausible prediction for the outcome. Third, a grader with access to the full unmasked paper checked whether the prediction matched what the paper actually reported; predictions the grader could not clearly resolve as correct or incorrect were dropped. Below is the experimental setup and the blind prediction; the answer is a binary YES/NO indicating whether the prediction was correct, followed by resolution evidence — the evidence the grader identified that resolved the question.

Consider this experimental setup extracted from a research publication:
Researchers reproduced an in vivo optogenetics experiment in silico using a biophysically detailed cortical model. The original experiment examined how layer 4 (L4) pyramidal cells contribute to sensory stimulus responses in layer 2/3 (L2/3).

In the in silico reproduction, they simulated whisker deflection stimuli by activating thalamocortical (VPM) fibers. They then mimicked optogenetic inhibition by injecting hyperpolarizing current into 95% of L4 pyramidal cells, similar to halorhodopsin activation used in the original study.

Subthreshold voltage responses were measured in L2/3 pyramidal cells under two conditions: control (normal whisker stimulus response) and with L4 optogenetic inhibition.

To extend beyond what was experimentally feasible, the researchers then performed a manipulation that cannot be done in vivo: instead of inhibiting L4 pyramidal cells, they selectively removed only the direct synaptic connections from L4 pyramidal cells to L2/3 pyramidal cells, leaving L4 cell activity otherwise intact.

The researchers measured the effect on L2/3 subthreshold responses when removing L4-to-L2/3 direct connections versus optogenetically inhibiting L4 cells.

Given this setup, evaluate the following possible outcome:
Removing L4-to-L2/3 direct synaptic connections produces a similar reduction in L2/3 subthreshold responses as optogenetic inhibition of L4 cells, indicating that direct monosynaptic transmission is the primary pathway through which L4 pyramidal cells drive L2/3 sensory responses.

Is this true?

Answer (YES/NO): YES